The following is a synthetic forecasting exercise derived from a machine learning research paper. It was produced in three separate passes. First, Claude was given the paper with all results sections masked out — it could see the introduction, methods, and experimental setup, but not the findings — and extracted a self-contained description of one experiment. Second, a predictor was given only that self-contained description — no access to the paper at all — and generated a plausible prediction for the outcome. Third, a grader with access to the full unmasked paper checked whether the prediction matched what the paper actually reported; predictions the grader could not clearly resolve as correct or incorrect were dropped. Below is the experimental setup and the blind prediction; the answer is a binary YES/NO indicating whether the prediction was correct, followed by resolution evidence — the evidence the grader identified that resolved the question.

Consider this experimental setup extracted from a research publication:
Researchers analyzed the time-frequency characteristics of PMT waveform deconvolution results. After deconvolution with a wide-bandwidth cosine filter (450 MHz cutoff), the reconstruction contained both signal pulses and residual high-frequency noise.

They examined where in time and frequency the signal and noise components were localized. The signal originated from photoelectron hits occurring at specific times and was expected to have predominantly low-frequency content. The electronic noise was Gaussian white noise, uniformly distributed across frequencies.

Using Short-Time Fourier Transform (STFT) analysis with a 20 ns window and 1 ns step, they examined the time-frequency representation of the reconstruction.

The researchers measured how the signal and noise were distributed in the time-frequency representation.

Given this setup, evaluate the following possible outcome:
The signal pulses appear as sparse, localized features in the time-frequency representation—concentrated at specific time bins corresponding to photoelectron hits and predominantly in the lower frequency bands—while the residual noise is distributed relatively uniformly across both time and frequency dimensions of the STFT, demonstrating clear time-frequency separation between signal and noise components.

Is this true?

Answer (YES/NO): YES